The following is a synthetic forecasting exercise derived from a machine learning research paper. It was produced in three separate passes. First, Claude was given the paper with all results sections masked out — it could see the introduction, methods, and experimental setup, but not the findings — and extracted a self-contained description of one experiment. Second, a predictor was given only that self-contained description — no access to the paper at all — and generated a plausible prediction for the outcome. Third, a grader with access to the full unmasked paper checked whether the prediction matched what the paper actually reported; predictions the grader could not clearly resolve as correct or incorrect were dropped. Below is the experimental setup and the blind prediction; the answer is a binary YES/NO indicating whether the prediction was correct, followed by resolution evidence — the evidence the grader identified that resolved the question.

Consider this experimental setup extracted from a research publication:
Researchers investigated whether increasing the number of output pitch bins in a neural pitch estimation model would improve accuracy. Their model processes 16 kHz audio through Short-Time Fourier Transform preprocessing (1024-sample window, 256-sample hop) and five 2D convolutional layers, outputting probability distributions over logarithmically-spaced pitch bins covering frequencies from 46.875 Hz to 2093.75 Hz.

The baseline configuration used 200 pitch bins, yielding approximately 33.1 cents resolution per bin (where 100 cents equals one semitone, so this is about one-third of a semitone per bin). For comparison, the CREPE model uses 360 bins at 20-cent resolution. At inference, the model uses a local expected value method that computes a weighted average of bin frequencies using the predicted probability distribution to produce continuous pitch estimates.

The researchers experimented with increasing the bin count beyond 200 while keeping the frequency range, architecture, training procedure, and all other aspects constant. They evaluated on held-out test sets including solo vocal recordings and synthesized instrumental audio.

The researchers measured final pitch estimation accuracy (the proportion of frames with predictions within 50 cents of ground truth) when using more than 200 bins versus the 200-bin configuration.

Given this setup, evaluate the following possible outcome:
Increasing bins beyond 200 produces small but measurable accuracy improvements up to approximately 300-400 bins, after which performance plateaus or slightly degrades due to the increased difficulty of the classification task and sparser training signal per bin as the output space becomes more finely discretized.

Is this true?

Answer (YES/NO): NO